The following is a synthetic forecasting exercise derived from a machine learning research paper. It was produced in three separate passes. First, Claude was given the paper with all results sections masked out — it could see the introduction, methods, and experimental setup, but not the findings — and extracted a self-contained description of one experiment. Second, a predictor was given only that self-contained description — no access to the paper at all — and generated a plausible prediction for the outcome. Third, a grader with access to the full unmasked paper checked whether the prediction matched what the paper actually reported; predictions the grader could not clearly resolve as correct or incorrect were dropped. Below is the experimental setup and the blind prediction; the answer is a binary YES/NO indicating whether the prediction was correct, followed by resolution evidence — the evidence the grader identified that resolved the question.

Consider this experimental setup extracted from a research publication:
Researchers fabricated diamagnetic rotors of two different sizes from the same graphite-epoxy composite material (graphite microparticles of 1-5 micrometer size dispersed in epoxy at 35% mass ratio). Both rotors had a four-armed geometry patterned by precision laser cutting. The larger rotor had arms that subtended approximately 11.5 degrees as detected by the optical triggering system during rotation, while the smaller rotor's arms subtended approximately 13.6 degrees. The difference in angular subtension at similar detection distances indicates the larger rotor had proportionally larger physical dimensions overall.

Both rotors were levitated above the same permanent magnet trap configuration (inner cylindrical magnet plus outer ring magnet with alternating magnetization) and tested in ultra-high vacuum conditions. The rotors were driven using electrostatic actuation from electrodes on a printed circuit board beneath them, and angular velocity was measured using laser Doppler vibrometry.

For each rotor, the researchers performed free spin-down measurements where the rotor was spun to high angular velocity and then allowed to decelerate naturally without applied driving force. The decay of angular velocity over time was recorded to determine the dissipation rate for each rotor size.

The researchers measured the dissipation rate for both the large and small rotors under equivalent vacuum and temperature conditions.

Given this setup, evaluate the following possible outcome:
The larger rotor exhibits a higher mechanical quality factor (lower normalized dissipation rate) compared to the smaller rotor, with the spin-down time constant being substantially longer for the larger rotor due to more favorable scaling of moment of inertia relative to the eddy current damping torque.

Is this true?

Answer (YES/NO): NO